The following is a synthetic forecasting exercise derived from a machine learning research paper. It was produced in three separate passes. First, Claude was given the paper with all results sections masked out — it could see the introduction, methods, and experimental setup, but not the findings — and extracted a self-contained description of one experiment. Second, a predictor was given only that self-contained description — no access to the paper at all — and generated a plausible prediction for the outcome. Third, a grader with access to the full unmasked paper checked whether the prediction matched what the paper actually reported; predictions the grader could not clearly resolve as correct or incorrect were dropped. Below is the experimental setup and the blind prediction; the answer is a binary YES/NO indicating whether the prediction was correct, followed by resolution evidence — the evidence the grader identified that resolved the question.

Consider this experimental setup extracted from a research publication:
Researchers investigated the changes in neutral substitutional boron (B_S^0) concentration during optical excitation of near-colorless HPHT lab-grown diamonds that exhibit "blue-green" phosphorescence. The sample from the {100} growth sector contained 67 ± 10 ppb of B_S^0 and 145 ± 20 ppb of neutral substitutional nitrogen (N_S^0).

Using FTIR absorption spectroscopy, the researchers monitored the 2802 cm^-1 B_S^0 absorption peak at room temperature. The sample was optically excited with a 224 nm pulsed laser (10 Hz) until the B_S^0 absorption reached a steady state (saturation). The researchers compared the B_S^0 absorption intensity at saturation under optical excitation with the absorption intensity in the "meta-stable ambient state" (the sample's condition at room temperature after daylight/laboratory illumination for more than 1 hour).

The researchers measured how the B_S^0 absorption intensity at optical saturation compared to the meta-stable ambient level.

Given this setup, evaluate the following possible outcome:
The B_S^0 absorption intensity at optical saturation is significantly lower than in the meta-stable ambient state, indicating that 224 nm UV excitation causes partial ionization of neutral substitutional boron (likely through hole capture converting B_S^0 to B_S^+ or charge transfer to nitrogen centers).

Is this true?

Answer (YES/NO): NO